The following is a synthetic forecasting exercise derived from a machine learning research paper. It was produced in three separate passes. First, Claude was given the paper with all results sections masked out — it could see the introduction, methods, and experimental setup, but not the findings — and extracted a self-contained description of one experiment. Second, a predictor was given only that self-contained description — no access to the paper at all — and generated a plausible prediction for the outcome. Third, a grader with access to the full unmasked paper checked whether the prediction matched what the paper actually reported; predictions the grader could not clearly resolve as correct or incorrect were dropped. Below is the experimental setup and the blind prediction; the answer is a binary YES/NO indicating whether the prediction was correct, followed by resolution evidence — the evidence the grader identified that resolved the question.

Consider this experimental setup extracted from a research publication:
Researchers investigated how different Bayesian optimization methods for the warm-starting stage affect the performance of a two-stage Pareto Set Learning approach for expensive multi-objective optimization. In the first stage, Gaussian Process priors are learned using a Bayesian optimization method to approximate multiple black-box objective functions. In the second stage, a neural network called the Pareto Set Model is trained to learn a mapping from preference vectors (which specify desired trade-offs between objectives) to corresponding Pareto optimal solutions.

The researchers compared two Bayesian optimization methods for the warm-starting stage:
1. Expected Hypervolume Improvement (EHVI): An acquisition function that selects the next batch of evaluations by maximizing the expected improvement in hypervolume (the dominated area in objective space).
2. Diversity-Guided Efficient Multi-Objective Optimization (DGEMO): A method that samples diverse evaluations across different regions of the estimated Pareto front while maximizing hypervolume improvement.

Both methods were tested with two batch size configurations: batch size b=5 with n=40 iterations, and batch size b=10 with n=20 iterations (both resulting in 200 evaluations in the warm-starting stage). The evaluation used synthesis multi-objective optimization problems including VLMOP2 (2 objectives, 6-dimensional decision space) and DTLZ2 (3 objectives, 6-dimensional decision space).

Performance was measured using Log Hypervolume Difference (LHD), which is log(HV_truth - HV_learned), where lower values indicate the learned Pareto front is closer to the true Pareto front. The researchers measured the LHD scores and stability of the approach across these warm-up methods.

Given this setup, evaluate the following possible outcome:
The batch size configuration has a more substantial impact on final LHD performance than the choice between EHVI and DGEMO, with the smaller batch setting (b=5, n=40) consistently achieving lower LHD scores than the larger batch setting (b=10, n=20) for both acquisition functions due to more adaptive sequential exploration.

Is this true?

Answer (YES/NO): NO